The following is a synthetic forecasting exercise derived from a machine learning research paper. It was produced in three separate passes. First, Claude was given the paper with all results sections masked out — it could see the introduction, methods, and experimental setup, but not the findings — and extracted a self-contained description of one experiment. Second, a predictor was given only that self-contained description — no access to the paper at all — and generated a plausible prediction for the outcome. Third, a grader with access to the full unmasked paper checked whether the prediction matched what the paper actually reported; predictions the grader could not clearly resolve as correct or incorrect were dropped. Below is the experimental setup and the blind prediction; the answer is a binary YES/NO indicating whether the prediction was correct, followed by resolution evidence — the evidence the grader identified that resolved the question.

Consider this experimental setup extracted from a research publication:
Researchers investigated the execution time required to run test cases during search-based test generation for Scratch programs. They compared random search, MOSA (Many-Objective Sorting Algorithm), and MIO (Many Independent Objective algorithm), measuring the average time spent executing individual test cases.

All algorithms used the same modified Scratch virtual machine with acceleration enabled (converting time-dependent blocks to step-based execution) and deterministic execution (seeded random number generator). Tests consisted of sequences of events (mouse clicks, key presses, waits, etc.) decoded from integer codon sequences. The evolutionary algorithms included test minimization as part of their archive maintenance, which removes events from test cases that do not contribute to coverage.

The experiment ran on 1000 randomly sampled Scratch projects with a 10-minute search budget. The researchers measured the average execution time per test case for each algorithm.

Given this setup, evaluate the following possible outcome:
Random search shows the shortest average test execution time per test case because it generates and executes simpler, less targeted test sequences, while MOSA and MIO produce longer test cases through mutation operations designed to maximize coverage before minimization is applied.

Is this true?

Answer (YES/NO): YES